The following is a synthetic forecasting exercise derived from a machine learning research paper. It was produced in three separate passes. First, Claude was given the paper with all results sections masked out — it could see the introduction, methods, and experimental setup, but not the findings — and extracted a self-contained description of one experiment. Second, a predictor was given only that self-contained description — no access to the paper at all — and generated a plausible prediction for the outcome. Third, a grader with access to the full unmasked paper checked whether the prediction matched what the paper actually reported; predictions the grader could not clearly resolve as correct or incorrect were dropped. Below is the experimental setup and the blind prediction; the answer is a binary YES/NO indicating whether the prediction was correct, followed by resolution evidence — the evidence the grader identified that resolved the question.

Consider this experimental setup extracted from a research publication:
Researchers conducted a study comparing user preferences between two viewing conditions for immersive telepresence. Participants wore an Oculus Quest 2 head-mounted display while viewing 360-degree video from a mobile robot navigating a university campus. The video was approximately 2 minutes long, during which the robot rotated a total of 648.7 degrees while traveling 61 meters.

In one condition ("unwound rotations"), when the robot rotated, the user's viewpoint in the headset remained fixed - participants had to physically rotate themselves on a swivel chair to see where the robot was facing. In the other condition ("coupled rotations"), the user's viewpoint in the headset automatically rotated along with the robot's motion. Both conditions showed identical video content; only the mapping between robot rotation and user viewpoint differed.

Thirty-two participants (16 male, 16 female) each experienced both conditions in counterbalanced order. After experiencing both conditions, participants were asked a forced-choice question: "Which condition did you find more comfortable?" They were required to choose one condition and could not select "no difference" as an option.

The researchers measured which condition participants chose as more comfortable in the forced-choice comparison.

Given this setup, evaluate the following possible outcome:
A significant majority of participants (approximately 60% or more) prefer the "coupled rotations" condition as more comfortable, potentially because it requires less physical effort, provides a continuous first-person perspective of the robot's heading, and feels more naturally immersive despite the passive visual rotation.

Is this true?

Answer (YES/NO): NO